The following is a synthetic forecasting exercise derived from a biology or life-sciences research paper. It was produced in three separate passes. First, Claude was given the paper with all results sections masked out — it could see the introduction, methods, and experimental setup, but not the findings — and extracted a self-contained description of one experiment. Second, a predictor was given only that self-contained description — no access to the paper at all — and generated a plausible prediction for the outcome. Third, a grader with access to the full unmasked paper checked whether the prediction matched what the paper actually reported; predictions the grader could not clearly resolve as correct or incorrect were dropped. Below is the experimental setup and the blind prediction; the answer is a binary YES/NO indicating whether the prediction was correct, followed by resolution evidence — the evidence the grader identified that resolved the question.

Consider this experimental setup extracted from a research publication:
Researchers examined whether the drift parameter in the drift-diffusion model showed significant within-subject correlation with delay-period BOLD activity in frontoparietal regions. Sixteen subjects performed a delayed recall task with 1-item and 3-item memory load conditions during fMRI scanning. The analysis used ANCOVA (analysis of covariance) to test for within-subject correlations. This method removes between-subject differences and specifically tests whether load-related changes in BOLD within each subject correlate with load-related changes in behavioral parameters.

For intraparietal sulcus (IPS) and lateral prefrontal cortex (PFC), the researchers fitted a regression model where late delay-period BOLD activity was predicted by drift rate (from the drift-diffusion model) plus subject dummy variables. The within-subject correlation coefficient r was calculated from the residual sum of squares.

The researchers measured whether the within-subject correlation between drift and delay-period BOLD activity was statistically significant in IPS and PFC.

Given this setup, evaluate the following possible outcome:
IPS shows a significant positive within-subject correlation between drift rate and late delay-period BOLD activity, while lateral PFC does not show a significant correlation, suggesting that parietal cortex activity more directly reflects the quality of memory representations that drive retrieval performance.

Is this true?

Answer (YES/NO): NO